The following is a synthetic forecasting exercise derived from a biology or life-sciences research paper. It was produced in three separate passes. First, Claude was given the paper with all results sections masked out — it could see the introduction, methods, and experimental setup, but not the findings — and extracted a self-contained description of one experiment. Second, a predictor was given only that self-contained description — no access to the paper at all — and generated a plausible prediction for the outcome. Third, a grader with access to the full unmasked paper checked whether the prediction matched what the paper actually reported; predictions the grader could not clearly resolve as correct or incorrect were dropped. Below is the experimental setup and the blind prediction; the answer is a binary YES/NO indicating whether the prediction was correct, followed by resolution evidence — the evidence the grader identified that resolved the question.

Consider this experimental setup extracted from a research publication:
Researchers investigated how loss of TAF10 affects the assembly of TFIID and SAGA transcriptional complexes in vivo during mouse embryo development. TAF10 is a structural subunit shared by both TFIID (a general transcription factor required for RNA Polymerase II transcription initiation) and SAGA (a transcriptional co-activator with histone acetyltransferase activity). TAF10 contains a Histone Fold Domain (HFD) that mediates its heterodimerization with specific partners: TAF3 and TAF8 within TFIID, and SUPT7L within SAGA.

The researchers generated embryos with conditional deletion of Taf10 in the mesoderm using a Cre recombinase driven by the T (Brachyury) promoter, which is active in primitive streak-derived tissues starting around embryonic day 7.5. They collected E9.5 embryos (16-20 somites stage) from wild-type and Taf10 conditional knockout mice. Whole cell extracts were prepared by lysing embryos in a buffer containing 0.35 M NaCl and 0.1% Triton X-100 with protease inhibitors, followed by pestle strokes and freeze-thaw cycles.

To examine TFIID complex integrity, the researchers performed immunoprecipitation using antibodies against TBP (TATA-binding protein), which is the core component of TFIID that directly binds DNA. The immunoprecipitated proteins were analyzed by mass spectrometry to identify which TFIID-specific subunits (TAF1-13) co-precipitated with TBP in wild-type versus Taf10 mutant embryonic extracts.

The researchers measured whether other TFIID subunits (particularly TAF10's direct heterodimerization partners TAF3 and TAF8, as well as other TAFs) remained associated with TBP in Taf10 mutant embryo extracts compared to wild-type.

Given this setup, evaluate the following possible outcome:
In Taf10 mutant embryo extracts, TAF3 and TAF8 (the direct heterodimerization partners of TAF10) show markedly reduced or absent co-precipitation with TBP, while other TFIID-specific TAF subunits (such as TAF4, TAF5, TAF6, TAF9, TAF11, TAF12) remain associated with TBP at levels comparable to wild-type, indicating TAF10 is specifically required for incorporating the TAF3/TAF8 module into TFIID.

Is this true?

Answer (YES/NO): NO